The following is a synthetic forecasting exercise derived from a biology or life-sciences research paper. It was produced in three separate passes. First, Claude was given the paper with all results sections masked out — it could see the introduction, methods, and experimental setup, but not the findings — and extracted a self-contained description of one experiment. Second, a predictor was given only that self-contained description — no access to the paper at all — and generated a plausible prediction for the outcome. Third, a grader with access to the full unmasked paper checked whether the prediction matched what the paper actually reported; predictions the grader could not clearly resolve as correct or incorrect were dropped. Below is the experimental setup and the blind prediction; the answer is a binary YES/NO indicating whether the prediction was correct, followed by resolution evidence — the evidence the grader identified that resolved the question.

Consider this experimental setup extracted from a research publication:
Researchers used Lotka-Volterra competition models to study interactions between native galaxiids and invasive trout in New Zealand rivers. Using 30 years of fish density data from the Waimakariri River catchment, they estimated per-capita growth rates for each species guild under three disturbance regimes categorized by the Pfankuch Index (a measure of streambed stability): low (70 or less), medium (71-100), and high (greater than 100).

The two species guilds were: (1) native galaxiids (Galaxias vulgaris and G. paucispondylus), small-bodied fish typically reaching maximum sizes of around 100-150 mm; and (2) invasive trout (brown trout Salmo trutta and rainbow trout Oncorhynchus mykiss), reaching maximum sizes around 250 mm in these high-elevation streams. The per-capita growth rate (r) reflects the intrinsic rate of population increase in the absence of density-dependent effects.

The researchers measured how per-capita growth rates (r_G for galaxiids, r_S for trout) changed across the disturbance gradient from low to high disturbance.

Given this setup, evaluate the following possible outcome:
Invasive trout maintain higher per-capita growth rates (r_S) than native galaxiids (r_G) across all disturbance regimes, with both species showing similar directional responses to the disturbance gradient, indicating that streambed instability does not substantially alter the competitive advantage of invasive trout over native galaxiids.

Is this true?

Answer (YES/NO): NO